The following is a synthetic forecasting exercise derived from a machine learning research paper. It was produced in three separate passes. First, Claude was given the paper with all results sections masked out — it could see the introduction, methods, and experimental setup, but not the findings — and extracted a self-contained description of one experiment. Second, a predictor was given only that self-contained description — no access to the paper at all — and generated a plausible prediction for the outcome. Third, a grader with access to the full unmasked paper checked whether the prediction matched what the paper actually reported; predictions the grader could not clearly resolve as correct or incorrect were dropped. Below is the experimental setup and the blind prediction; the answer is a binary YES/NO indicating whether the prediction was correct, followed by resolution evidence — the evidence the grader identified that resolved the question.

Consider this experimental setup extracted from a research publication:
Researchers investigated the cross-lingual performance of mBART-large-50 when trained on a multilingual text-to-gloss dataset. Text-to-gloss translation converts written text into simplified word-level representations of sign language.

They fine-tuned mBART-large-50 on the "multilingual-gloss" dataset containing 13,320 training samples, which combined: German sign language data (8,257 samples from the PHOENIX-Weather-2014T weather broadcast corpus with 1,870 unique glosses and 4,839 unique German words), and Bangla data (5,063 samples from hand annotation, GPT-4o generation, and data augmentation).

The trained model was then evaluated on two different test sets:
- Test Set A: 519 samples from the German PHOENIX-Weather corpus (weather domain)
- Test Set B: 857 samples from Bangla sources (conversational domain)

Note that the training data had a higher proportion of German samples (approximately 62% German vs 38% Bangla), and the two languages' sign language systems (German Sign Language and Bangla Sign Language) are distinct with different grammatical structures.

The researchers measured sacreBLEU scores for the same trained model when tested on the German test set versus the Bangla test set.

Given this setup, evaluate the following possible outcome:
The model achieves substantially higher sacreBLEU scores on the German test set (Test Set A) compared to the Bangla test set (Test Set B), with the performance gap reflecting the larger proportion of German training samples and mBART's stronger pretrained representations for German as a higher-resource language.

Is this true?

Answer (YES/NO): NO